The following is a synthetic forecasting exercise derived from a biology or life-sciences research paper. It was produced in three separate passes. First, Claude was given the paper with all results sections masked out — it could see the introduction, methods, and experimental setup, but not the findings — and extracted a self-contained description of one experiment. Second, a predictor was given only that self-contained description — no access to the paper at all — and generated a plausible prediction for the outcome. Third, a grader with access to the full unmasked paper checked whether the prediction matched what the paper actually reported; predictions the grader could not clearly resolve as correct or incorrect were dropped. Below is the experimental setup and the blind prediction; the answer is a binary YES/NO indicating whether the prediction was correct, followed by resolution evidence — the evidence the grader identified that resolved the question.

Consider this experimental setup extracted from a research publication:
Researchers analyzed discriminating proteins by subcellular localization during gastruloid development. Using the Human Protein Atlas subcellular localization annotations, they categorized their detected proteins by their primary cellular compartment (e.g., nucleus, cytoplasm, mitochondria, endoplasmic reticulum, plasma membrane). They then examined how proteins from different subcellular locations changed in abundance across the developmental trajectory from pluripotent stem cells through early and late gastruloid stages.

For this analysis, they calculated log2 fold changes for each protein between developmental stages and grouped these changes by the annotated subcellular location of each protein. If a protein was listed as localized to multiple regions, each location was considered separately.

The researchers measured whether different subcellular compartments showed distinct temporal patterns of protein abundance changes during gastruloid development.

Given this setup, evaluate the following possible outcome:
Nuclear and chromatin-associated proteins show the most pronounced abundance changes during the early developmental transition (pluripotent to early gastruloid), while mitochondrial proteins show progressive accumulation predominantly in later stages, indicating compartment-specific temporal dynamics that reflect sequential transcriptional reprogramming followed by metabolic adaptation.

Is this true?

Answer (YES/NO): NO